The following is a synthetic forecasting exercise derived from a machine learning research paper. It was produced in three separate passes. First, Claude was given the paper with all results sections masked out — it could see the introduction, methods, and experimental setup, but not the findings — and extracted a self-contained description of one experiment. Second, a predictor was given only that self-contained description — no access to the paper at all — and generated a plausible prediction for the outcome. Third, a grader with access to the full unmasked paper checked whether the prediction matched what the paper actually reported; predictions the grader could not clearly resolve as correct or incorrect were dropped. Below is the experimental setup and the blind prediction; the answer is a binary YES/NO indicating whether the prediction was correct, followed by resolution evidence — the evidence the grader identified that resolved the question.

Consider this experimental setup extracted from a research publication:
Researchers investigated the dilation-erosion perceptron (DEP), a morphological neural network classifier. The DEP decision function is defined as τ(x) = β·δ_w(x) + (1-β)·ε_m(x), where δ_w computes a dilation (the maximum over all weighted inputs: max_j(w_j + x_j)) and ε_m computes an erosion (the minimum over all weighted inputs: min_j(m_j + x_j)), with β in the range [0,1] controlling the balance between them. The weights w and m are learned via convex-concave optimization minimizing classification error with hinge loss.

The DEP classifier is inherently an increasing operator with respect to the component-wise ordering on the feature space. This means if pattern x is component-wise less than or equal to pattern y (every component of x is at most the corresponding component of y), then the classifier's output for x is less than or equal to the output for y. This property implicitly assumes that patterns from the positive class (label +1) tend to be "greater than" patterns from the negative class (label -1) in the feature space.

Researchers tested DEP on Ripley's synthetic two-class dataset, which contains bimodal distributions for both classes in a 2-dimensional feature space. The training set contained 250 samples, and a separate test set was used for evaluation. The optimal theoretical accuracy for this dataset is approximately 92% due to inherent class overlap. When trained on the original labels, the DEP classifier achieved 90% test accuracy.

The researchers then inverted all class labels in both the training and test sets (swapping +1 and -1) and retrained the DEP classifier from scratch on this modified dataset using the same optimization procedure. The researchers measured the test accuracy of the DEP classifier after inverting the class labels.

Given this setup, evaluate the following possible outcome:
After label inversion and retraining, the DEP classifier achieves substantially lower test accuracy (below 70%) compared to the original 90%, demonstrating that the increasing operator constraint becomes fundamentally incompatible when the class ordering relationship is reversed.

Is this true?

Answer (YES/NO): YES